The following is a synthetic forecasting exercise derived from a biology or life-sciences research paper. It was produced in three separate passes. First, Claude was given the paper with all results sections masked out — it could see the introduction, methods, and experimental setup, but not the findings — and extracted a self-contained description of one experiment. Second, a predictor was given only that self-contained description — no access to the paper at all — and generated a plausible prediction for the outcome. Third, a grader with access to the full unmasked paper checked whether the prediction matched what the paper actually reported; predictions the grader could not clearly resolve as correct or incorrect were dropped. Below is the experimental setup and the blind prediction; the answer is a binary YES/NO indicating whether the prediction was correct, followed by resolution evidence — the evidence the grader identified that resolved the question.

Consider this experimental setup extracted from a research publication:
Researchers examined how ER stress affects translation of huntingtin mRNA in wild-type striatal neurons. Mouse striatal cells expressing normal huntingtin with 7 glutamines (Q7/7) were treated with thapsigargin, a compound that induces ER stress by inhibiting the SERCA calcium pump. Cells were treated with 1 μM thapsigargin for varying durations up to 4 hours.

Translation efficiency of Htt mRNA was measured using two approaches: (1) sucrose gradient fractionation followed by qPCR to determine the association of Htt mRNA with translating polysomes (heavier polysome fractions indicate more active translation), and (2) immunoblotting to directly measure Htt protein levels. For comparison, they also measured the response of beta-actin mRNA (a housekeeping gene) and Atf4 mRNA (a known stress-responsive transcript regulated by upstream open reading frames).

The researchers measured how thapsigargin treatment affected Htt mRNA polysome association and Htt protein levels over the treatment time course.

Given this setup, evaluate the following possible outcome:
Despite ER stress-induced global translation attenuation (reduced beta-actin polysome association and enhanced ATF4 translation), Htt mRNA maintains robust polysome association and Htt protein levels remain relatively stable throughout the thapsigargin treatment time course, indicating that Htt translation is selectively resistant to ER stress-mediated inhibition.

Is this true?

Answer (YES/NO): NO